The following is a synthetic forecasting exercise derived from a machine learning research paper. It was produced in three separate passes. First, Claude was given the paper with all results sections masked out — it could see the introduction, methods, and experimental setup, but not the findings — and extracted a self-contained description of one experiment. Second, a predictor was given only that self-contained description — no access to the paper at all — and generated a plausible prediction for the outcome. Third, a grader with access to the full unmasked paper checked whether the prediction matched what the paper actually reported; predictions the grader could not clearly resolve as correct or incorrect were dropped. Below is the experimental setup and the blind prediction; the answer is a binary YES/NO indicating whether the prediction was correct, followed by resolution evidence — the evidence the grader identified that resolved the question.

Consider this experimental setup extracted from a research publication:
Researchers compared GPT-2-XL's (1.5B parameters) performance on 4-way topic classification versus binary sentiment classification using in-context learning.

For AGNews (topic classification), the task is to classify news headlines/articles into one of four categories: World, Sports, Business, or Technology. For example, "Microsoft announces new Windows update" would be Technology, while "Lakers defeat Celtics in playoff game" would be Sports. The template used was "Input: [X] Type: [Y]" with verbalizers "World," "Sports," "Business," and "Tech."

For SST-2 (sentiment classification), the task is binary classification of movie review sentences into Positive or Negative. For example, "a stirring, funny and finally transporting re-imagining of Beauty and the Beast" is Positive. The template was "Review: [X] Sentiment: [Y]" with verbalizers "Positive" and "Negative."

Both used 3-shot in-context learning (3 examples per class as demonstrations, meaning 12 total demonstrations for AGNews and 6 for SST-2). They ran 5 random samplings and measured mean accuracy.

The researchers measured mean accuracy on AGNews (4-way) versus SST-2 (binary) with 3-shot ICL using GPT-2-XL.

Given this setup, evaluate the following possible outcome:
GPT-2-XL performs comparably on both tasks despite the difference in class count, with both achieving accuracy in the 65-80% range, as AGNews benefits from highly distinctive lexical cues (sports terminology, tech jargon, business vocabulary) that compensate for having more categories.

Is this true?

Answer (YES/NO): NO